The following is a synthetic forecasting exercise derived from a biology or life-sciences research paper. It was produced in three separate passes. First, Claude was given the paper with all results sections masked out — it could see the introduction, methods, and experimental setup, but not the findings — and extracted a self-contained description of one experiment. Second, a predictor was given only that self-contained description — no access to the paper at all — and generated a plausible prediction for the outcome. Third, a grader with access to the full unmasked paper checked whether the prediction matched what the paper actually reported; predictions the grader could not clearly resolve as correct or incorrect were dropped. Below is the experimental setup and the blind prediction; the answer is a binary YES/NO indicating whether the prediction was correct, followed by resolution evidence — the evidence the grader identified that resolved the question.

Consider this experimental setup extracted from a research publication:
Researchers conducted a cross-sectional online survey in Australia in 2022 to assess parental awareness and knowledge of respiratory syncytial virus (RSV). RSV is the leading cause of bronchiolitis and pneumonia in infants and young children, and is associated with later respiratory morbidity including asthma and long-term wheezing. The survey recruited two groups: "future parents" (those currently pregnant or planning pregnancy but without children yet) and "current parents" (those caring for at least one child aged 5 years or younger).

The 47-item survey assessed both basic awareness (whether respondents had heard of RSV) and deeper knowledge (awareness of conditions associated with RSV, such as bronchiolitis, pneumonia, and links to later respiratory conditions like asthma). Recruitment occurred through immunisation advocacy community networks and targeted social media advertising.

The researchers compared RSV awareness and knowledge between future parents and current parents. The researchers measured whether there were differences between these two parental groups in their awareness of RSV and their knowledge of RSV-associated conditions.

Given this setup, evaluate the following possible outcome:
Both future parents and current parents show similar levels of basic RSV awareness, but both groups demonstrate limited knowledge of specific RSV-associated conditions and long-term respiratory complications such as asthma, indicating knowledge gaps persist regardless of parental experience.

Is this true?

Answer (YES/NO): NO